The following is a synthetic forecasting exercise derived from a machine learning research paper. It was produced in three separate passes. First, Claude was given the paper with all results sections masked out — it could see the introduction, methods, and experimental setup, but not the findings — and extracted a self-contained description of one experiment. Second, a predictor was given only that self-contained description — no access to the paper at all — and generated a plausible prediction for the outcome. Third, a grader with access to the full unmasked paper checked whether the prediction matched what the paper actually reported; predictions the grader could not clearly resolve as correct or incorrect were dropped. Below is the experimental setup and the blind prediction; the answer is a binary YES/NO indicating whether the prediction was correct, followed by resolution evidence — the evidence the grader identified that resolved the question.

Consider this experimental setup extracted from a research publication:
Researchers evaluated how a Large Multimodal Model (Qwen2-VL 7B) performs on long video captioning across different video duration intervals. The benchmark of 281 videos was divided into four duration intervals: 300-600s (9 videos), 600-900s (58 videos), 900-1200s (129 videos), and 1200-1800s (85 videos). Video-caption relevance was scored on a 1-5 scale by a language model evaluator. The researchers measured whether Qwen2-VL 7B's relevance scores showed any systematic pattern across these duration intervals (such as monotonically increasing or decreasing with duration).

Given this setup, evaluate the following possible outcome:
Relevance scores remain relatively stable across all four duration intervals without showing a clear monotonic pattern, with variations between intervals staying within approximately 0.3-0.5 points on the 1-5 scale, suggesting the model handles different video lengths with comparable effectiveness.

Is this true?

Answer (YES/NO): NO